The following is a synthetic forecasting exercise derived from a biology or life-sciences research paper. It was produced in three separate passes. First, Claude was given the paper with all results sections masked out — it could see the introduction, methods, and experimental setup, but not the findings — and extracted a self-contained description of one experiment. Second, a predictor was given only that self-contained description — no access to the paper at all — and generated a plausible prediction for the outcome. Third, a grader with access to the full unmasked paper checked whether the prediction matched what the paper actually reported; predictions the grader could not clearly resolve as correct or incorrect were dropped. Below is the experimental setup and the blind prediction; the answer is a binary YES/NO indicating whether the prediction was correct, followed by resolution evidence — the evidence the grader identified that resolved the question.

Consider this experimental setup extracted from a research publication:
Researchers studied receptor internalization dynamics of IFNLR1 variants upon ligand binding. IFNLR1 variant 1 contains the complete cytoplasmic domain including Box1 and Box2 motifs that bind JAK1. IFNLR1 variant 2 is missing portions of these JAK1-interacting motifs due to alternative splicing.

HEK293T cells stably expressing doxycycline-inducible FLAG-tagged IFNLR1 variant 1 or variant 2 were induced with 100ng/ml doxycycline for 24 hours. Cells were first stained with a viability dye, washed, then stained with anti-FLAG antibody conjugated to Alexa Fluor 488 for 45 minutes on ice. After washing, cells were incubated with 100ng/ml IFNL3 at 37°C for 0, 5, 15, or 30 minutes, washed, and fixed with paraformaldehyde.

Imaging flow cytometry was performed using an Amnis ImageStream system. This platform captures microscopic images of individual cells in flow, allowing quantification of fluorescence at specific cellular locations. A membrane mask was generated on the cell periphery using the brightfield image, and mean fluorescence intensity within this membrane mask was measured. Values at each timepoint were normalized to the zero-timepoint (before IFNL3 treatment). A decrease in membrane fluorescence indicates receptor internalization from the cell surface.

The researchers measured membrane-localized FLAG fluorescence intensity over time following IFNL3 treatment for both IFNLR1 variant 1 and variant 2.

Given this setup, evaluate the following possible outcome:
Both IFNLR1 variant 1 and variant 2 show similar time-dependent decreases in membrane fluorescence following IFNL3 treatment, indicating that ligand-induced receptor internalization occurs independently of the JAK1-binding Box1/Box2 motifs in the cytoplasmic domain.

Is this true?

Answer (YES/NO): NO